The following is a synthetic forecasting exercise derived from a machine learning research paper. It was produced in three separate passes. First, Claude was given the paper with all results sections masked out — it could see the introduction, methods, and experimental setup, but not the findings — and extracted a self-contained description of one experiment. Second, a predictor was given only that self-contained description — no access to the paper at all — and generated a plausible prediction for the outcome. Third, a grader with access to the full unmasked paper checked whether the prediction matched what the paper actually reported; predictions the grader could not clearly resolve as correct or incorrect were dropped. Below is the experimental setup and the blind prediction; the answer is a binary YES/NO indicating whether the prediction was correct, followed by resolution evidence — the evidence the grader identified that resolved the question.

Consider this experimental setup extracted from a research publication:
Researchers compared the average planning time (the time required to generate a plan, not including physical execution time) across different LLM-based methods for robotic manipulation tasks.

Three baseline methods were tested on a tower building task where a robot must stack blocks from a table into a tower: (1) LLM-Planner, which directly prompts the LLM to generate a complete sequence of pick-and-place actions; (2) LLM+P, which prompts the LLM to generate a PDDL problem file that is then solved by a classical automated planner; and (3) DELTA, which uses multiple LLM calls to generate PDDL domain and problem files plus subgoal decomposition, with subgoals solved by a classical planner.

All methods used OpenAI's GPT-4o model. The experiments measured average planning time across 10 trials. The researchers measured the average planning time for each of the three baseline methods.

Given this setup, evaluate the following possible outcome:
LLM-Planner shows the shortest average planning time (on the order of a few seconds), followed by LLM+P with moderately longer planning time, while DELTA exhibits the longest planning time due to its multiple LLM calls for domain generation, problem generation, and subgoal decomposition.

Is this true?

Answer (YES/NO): NO